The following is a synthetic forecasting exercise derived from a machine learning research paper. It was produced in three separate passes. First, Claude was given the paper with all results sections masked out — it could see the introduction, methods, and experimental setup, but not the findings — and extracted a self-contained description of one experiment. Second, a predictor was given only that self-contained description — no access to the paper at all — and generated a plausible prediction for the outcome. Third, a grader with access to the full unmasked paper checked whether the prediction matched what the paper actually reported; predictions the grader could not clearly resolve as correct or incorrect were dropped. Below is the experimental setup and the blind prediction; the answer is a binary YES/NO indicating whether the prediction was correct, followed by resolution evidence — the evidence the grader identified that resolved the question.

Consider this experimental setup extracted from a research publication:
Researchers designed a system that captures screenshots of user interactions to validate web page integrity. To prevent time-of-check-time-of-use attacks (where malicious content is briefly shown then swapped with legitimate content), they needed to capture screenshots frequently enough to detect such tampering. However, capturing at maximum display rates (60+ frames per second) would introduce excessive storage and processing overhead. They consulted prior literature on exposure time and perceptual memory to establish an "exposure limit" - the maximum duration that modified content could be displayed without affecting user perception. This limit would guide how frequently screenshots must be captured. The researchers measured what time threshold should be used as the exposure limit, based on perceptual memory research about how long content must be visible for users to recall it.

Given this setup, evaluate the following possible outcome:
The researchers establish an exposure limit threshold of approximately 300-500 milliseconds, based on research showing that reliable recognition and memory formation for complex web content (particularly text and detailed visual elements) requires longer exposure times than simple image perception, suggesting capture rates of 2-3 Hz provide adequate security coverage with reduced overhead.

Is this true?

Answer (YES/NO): NO